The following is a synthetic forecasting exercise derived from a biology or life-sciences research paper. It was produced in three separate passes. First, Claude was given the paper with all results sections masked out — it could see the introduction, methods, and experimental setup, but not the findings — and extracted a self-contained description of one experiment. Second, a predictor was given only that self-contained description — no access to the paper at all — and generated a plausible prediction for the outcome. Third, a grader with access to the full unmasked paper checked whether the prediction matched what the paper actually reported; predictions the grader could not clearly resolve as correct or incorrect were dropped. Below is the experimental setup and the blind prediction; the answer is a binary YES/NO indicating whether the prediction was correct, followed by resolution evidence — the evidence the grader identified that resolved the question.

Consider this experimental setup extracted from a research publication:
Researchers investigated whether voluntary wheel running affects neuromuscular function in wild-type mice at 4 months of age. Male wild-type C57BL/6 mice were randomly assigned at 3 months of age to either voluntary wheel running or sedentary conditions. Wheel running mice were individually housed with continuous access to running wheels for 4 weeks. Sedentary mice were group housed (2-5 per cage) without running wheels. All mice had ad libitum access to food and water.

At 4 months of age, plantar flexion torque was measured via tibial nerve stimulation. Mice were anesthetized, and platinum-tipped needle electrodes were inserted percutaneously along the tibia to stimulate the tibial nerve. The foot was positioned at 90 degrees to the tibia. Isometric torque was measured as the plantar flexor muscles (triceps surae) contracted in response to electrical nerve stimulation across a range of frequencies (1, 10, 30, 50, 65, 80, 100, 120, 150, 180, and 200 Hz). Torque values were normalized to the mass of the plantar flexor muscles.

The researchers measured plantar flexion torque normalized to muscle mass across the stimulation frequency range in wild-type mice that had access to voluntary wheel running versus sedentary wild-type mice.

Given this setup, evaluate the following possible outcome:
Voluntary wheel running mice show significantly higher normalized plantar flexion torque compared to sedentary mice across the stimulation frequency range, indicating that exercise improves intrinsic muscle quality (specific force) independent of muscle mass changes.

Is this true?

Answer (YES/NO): YES